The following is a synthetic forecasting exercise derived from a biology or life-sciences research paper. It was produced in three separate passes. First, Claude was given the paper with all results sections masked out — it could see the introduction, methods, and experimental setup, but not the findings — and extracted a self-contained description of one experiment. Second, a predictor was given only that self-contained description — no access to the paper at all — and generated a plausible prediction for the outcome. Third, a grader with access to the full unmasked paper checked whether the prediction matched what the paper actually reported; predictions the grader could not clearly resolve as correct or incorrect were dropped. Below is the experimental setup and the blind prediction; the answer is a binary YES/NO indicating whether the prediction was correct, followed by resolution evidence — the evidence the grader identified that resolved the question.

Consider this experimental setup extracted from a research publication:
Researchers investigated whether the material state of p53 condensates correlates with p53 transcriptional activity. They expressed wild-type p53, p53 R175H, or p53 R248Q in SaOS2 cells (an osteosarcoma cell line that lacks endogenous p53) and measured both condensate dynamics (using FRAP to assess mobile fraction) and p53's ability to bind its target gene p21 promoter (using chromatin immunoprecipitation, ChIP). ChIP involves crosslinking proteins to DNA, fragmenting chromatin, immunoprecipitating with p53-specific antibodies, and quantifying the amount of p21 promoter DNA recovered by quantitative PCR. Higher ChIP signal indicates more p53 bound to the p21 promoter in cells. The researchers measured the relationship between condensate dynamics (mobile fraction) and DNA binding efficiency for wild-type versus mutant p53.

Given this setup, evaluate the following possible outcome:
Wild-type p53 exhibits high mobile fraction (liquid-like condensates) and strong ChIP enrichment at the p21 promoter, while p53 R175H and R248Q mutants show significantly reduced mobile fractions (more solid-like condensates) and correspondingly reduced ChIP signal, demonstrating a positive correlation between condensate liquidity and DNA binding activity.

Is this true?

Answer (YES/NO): YES